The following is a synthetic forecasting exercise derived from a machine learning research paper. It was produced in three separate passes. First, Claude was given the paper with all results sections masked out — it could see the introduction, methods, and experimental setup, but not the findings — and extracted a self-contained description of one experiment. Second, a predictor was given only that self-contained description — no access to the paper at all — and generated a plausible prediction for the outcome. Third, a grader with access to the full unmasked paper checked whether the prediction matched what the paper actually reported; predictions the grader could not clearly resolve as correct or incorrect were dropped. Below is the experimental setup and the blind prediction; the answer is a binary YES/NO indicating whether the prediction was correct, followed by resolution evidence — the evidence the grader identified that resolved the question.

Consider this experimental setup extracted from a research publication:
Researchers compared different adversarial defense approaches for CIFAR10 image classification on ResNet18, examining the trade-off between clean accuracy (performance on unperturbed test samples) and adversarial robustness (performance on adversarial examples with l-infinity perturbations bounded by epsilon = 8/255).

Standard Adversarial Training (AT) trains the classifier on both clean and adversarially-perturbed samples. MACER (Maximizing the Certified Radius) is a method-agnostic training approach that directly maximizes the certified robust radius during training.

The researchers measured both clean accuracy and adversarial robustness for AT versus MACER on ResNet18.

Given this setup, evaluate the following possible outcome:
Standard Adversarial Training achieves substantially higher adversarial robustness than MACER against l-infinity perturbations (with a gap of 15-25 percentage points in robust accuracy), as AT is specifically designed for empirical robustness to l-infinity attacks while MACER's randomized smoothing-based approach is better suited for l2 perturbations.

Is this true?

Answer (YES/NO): YES